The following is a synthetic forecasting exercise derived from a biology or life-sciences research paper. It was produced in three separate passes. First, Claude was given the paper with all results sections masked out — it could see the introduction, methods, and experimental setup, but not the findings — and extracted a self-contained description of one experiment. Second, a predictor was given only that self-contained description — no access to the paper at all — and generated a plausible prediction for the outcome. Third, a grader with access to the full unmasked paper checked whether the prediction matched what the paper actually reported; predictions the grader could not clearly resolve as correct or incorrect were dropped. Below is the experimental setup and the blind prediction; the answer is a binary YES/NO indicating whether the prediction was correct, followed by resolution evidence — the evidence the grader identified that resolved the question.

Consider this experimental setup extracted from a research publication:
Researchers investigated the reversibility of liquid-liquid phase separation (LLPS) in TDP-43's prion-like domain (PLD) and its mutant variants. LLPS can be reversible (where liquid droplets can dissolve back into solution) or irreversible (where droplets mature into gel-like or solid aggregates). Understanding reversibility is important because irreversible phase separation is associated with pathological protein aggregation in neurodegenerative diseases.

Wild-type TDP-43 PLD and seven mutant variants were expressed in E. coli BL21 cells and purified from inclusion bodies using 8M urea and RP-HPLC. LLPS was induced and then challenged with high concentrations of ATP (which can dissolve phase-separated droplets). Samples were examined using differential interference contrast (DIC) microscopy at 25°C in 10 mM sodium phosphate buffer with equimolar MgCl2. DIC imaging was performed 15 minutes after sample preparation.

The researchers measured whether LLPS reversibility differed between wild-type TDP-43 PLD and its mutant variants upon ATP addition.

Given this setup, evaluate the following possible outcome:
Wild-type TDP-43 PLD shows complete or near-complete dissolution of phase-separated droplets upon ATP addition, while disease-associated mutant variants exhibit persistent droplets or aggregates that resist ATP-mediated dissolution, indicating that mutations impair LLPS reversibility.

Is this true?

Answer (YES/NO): NO